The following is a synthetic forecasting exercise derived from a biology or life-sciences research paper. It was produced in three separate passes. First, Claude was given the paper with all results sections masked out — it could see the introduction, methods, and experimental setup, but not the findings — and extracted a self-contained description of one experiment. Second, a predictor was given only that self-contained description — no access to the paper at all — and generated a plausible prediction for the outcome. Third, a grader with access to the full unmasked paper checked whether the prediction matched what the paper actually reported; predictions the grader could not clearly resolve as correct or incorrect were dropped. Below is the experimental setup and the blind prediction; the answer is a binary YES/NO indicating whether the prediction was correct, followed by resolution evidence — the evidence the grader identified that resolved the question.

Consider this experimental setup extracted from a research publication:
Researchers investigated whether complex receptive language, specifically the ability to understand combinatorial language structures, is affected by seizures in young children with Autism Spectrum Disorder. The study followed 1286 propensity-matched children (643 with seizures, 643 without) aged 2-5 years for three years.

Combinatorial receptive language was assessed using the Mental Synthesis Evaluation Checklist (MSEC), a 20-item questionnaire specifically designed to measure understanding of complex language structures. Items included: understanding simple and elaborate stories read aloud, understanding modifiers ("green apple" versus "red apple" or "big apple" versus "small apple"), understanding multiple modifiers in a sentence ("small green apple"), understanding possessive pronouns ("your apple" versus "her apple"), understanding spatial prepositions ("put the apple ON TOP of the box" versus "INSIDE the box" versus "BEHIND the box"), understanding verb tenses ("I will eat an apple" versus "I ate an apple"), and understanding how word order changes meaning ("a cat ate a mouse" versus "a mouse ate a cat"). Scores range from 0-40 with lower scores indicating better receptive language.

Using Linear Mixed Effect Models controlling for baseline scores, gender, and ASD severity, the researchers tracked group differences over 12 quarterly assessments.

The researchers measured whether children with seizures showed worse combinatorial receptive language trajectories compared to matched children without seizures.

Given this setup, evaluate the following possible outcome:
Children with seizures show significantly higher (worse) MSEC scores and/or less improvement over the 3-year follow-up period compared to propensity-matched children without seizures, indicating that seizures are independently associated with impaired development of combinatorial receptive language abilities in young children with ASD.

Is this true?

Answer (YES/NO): NO